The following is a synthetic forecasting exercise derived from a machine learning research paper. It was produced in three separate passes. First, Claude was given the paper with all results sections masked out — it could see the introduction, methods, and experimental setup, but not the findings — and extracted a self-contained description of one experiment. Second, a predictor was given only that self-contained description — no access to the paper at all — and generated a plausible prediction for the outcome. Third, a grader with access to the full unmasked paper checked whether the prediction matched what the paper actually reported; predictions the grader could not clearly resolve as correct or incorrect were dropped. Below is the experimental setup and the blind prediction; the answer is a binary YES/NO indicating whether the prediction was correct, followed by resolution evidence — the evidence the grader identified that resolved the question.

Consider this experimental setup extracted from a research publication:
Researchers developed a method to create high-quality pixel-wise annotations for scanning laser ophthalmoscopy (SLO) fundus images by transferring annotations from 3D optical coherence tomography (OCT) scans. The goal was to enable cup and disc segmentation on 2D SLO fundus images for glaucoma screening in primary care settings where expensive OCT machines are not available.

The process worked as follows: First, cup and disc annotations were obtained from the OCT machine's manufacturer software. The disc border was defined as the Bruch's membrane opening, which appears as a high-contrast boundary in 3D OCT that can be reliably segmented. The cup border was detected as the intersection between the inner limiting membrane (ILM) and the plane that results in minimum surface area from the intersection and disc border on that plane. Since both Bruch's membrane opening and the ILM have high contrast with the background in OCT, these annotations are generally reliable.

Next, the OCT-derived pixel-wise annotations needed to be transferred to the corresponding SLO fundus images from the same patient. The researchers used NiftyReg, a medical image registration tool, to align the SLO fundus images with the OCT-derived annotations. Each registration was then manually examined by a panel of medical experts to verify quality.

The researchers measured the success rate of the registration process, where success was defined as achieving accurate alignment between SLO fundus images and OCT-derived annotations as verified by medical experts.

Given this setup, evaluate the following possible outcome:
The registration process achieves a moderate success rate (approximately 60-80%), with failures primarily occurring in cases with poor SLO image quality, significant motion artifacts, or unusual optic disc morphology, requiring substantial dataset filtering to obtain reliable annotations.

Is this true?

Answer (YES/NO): YES